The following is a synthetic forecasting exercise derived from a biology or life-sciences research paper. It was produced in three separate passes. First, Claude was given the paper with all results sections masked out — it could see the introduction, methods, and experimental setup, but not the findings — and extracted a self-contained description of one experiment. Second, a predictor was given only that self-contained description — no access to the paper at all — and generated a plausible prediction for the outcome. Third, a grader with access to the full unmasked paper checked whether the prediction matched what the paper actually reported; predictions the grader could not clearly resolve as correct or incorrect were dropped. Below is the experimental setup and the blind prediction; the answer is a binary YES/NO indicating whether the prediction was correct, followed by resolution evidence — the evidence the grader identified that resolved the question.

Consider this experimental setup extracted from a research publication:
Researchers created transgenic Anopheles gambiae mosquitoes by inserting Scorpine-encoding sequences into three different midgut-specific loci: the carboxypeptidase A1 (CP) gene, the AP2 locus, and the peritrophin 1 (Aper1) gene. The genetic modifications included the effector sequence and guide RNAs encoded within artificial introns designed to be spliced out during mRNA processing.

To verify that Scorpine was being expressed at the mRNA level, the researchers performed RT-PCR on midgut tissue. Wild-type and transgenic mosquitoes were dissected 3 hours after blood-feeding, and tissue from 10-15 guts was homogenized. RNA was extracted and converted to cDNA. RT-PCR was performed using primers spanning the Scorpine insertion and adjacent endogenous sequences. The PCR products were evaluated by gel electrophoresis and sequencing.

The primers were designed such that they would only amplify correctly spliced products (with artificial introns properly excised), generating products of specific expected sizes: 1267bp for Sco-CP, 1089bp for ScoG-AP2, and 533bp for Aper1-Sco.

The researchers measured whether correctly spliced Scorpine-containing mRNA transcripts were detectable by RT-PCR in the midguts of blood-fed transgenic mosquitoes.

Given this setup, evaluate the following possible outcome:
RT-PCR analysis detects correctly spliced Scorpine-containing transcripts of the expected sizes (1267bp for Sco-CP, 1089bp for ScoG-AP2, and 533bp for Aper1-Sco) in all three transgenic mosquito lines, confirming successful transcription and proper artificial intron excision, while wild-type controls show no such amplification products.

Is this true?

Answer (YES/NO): YES